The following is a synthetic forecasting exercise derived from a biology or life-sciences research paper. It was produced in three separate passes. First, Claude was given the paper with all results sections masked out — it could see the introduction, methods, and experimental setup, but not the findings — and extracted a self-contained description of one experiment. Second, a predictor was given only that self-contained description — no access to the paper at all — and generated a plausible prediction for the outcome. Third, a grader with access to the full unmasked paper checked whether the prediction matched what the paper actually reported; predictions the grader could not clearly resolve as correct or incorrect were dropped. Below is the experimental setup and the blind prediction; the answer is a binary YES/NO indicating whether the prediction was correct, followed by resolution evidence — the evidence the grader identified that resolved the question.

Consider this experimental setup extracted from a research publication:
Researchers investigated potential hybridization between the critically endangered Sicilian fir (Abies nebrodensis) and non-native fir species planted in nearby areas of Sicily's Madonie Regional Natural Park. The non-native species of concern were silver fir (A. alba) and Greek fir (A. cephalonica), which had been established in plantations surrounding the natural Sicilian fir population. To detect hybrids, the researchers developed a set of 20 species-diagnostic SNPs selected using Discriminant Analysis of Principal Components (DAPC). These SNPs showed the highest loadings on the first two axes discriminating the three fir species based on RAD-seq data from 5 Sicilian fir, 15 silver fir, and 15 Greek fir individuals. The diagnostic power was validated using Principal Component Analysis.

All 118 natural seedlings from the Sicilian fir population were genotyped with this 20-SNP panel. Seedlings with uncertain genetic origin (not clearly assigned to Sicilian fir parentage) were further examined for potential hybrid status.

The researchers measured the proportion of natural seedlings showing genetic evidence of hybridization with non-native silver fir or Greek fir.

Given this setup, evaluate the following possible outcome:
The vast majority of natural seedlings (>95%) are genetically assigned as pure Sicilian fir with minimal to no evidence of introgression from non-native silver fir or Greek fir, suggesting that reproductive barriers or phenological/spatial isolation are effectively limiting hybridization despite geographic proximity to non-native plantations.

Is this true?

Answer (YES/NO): NO